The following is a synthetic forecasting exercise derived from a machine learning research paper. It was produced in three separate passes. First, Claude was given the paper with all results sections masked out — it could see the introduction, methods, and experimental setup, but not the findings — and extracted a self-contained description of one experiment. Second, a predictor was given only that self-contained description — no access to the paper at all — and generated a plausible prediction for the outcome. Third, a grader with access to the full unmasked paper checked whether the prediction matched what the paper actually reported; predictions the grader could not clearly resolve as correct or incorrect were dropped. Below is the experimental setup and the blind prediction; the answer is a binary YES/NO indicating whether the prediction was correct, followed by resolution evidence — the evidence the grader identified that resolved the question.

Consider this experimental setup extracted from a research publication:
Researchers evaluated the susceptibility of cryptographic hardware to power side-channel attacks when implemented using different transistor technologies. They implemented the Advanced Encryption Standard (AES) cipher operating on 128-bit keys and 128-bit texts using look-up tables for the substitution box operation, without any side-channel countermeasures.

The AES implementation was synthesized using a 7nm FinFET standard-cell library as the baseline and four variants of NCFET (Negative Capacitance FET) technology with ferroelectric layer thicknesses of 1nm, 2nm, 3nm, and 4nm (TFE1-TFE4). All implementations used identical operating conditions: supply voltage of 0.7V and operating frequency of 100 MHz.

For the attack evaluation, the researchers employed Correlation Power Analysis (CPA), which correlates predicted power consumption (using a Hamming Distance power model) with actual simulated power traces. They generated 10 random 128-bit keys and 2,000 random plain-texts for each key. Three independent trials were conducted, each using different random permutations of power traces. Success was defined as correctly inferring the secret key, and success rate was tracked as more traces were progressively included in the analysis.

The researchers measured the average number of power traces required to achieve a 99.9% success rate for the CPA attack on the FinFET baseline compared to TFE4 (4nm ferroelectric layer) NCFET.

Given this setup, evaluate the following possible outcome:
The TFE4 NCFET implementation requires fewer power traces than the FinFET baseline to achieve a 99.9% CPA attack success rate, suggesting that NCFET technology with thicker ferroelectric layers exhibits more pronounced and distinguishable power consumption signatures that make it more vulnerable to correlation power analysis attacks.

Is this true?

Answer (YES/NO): NO